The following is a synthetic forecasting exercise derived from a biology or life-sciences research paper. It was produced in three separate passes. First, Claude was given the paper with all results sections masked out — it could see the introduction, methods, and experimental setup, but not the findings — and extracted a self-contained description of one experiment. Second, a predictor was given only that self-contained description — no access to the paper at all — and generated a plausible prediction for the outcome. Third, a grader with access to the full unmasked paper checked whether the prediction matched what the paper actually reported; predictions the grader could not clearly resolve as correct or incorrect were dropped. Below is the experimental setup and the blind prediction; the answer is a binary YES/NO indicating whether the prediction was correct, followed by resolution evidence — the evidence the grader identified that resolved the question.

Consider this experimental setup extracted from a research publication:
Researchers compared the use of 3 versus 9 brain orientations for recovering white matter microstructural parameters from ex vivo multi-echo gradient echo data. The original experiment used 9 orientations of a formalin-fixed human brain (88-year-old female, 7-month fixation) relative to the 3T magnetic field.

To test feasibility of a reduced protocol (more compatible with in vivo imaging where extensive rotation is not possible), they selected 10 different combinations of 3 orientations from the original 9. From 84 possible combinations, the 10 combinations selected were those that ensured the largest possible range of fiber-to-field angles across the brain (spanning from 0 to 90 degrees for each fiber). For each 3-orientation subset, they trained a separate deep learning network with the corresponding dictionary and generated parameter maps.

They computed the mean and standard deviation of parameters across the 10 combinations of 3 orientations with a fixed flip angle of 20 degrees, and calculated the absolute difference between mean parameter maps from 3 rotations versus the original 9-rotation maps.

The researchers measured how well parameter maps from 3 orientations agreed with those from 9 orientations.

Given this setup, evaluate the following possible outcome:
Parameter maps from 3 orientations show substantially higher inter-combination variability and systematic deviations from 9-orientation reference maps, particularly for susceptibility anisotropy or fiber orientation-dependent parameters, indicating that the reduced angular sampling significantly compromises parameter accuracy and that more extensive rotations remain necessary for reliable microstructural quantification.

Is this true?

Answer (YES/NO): NO